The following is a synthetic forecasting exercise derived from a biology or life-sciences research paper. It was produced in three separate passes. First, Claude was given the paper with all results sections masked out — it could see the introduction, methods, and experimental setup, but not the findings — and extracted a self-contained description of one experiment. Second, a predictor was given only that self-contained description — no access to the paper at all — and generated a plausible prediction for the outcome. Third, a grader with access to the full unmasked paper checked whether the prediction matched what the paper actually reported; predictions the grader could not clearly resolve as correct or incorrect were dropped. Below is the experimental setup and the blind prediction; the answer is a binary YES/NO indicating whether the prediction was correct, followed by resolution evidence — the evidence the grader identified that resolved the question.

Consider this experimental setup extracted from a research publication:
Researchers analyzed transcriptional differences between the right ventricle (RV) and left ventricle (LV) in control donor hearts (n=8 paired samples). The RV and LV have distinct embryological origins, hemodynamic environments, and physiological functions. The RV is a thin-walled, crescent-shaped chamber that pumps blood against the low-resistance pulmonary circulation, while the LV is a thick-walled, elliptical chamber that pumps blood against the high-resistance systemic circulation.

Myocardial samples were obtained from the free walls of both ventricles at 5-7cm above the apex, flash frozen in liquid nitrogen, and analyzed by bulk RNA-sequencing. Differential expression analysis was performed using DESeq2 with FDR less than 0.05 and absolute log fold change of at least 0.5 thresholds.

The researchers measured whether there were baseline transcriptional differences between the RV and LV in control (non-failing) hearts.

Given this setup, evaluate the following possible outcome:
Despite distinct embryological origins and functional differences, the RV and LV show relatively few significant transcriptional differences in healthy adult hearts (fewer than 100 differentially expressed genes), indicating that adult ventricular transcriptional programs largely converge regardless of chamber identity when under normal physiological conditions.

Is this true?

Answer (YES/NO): NO